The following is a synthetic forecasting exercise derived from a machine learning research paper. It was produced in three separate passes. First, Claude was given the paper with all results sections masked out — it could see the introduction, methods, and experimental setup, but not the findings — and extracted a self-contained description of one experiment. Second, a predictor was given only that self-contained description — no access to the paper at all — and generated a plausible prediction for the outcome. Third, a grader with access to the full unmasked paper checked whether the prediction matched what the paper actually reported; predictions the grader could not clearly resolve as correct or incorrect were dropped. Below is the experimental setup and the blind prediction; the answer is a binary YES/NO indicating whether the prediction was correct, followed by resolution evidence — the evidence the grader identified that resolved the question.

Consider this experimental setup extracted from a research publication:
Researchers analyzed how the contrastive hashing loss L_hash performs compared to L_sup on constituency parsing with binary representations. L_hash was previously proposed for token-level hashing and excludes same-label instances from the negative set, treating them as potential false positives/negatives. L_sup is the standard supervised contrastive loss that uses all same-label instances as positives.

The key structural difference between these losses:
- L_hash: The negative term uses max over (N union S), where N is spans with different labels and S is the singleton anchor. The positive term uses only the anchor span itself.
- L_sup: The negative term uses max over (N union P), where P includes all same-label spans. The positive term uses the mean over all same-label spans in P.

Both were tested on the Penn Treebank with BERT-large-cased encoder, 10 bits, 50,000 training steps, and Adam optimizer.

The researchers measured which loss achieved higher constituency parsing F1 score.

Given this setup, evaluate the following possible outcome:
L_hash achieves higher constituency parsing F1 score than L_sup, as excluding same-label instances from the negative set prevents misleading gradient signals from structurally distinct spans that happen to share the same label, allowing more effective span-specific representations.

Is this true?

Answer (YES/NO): NO